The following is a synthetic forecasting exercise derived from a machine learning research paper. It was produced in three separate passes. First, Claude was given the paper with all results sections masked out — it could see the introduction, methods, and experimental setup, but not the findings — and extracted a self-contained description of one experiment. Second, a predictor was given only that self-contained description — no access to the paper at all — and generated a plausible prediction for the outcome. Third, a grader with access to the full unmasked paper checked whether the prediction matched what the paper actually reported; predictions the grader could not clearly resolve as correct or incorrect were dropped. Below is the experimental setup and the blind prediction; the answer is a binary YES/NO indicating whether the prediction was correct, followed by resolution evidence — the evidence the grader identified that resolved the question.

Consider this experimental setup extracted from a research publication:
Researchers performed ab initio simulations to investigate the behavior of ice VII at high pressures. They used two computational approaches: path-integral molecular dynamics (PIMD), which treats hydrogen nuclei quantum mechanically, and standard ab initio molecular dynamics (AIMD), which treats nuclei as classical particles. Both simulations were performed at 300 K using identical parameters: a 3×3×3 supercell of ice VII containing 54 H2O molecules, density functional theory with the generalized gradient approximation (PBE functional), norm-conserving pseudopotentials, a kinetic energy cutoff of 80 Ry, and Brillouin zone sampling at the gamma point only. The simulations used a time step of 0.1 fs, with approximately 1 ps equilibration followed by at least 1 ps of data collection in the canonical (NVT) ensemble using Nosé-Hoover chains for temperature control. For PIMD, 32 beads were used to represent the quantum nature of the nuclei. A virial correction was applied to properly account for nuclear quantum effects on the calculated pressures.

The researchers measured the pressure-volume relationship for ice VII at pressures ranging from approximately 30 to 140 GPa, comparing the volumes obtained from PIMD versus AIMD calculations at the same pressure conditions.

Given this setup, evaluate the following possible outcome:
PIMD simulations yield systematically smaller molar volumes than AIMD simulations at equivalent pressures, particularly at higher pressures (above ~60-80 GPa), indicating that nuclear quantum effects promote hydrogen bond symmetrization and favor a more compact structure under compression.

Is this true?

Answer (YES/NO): NO